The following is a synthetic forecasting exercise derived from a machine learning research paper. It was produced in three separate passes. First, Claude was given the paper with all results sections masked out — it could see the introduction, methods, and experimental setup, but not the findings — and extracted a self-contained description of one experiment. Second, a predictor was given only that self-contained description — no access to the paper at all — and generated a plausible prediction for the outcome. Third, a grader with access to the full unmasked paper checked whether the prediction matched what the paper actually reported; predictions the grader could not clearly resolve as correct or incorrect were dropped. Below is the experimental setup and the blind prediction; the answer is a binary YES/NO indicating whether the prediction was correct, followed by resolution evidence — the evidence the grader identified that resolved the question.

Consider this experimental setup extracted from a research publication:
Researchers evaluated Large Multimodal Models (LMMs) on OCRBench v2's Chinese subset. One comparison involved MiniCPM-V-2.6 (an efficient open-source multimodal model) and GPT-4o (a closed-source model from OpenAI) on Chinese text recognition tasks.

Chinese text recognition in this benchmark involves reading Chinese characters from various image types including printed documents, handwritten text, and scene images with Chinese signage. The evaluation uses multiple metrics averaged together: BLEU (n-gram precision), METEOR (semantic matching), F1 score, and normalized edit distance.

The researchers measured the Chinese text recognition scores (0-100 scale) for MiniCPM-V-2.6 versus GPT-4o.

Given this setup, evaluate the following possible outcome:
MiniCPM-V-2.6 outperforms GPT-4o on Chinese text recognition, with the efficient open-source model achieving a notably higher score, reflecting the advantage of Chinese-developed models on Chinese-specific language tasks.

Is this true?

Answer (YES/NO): YES